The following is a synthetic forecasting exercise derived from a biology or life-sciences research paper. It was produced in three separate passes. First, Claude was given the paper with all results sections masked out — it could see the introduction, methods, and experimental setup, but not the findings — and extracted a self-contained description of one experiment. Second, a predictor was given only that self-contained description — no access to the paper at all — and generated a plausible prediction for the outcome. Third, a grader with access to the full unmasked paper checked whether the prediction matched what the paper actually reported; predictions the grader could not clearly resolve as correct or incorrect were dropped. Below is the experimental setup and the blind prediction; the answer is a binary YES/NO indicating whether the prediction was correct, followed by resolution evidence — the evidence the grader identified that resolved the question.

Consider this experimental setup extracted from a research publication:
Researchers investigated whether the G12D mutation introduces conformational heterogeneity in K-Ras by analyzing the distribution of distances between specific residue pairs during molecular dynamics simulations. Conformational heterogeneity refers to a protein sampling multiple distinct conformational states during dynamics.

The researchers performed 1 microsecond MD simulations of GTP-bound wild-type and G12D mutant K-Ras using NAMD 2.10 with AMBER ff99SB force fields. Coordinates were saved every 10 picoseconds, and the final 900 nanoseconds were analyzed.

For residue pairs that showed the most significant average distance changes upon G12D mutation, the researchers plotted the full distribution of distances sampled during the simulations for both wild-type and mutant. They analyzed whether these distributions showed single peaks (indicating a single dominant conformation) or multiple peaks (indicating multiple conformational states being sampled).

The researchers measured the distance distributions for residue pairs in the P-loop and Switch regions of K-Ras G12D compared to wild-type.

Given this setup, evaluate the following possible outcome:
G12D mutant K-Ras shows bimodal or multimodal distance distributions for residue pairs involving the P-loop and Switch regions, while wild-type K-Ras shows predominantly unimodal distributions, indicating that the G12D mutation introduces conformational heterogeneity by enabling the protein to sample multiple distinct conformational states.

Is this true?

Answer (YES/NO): NO